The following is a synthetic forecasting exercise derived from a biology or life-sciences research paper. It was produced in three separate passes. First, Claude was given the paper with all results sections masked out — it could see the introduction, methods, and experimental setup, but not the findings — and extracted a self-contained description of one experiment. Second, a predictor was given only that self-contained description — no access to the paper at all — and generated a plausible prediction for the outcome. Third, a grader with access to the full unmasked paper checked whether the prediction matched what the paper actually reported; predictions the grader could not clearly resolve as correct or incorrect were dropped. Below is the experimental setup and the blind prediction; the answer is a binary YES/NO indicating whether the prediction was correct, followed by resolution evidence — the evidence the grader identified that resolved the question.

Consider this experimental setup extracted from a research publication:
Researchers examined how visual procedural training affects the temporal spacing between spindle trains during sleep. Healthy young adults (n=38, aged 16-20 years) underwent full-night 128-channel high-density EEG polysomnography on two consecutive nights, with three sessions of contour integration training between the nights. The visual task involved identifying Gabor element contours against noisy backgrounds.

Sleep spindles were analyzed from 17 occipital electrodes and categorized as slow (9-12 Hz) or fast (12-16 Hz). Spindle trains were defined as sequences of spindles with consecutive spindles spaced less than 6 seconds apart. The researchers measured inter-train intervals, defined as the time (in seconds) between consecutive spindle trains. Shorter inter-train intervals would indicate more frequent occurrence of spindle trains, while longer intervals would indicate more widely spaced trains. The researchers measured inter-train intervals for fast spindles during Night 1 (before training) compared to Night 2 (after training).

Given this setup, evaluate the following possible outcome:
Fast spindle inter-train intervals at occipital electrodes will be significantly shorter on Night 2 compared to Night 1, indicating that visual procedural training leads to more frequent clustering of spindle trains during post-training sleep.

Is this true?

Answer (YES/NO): YES